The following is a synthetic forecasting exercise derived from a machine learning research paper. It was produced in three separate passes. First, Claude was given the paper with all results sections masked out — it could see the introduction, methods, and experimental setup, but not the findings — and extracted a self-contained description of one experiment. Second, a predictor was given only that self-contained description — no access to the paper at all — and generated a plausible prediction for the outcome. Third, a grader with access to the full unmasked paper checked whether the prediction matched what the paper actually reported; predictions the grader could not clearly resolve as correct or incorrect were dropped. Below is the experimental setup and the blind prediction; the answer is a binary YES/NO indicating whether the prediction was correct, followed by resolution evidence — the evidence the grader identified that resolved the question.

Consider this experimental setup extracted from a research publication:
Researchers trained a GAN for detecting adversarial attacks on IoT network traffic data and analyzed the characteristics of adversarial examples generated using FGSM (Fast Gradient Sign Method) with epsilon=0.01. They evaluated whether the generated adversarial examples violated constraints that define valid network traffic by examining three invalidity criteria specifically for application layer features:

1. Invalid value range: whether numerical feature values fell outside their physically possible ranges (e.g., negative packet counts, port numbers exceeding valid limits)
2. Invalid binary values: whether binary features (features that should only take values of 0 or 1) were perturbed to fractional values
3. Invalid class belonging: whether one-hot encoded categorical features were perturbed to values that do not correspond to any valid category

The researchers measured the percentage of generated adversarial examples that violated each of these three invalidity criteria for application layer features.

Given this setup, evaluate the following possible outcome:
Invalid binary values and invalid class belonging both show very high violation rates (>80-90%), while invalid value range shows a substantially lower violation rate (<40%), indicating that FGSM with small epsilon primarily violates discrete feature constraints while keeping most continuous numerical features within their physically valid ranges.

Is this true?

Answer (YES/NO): NO